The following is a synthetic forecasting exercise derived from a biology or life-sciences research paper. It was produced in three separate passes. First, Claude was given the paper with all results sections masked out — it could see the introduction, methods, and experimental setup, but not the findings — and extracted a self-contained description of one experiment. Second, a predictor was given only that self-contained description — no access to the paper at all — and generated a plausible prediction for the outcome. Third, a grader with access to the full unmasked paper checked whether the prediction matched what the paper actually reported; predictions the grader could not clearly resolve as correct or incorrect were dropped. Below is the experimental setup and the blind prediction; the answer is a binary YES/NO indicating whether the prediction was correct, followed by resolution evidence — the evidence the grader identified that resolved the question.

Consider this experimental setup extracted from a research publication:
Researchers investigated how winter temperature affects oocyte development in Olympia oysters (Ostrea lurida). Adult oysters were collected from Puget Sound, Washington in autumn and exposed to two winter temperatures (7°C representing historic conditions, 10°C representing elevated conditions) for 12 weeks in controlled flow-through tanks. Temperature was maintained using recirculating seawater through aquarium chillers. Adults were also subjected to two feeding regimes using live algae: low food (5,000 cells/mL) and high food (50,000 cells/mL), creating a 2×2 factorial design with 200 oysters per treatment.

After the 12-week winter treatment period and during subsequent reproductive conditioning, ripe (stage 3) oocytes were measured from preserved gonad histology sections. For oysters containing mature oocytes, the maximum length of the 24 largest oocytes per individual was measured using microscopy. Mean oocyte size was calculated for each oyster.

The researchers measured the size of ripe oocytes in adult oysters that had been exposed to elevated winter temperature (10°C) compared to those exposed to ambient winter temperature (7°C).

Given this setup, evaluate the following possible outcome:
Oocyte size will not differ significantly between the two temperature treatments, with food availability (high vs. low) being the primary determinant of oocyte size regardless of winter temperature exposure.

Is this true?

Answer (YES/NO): NO